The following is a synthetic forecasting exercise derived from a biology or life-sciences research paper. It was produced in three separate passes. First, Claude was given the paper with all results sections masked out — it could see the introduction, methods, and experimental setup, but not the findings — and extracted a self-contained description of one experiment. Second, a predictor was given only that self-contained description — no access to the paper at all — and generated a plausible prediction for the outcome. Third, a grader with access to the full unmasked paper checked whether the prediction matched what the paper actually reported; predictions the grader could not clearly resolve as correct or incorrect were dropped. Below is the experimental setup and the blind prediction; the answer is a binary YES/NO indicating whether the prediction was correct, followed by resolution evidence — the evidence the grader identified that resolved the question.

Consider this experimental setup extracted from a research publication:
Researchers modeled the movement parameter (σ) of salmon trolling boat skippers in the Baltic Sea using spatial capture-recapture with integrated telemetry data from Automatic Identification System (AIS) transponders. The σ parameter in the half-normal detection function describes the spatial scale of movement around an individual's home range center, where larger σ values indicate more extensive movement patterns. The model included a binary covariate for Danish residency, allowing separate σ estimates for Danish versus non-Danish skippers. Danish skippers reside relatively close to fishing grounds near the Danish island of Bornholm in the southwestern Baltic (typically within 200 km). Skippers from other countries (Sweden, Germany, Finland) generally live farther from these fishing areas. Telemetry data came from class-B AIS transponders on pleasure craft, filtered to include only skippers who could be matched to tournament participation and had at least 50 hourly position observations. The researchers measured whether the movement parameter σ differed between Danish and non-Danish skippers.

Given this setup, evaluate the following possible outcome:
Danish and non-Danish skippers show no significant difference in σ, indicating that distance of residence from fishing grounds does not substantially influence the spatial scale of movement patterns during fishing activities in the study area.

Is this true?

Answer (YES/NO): NO